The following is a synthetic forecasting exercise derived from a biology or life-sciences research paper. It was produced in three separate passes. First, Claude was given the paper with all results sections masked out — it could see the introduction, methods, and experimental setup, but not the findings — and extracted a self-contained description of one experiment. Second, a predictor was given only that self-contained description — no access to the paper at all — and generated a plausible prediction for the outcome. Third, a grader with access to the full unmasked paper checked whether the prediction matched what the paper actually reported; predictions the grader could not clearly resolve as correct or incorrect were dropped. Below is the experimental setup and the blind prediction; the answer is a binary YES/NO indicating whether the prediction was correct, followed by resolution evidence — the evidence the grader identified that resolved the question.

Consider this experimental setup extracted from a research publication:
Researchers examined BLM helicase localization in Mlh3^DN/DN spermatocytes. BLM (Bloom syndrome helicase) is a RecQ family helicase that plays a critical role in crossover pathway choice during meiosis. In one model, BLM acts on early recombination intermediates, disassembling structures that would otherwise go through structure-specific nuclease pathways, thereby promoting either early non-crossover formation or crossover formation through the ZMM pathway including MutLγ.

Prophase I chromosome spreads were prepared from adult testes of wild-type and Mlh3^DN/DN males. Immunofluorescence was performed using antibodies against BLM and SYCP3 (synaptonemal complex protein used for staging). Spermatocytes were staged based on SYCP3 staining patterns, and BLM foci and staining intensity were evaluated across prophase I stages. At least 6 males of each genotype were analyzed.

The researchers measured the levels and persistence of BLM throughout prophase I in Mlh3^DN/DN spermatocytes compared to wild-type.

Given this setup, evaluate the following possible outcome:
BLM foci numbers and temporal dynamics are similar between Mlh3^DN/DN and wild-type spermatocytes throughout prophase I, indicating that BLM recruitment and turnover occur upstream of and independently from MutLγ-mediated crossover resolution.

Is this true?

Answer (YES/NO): NO